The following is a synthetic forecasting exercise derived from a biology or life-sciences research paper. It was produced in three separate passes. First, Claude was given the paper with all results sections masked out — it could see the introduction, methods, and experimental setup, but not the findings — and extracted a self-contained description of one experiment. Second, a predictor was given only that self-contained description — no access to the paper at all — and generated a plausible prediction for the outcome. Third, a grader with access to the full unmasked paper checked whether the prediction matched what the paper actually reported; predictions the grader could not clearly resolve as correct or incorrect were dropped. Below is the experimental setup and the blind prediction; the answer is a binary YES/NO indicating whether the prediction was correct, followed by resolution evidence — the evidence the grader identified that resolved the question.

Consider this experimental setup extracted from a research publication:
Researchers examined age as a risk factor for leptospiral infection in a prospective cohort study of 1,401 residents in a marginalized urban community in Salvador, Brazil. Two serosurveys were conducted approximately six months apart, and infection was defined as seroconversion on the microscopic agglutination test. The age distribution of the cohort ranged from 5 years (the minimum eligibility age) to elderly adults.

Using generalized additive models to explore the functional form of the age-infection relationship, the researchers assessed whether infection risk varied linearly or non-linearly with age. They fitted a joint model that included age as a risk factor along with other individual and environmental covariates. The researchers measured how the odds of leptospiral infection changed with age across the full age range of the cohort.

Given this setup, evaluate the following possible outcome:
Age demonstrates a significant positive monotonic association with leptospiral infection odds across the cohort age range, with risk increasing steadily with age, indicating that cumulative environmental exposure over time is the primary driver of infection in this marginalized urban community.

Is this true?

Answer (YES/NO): NO